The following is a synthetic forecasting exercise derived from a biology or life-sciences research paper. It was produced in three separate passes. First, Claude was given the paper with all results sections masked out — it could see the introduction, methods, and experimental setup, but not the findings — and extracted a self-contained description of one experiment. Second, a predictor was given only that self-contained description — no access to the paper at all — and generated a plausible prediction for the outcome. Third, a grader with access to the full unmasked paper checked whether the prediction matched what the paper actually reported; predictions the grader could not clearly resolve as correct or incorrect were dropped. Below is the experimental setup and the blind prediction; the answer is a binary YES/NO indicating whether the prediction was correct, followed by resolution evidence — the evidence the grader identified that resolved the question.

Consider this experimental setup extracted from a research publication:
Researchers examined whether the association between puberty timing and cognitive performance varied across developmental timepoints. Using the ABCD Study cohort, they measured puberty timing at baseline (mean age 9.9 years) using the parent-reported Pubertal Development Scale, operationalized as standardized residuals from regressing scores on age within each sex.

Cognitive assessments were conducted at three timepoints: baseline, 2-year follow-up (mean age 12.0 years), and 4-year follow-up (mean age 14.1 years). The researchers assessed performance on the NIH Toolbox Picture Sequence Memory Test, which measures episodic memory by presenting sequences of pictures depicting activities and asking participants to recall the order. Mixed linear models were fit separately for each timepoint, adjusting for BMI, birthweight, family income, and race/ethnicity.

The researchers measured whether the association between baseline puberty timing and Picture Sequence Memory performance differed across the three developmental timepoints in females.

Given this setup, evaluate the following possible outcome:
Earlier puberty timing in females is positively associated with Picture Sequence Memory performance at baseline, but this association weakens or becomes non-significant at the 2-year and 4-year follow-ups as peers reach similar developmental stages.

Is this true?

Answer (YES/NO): NO